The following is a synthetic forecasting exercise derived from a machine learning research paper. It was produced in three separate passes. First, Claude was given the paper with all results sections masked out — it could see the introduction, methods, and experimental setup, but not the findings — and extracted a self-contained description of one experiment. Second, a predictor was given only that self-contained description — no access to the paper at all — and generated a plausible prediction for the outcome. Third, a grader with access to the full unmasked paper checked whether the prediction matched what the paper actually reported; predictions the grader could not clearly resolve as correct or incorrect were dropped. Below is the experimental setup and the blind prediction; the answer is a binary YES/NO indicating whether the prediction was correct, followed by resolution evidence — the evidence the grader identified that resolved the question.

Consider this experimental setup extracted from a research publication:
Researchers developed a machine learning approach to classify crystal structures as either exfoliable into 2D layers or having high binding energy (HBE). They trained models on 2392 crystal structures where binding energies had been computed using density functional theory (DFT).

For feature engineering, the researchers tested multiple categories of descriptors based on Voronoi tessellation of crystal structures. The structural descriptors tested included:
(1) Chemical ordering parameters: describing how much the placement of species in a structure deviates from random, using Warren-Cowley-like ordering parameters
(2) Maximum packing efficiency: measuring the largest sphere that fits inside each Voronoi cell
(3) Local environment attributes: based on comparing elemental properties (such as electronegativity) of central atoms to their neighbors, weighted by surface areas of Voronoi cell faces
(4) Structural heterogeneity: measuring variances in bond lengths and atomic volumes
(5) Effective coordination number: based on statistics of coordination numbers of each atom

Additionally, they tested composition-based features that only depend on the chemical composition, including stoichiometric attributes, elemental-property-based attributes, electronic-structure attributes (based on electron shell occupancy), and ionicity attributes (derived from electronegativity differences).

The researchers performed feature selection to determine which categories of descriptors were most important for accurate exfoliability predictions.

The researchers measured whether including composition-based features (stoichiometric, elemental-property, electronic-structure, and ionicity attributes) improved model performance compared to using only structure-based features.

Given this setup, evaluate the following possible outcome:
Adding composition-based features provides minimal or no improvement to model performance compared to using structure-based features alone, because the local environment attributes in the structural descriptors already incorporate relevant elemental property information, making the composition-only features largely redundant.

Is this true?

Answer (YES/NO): YES